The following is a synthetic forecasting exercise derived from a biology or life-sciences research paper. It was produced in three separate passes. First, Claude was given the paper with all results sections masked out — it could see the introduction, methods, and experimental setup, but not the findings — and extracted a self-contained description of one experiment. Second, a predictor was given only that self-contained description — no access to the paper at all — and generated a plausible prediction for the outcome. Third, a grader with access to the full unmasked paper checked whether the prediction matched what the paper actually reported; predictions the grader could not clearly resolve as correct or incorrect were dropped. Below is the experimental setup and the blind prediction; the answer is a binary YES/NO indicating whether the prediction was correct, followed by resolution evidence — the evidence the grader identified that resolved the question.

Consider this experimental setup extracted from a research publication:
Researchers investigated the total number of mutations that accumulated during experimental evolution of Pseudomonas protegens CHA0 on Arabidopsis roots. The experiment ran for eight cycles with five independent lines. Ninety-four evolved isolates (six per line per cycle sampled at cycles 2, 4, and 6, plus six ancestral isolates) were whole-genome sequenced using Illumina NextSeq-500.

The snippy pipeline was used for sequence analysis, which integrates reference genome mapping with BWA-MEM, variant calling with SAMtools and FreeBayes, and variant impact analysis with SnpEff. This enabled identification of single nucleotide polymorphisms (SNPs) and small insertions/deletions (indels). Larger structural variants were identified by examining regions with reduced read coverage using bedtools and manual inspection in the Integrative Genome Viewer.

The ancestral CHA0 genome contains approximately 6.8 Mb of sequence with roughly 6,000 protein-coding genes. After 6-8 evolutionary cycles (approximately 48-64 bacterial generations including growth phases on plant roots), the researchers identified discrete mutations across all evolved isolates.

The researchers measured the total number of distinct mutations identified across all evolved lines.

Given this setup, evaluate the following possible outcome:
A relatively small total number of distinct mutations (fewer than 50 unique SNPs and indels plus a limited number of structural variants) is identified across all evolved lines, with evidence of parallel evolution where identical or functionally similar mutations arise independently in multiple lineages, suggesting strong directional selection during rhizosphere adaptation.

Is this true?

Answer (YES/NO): YES